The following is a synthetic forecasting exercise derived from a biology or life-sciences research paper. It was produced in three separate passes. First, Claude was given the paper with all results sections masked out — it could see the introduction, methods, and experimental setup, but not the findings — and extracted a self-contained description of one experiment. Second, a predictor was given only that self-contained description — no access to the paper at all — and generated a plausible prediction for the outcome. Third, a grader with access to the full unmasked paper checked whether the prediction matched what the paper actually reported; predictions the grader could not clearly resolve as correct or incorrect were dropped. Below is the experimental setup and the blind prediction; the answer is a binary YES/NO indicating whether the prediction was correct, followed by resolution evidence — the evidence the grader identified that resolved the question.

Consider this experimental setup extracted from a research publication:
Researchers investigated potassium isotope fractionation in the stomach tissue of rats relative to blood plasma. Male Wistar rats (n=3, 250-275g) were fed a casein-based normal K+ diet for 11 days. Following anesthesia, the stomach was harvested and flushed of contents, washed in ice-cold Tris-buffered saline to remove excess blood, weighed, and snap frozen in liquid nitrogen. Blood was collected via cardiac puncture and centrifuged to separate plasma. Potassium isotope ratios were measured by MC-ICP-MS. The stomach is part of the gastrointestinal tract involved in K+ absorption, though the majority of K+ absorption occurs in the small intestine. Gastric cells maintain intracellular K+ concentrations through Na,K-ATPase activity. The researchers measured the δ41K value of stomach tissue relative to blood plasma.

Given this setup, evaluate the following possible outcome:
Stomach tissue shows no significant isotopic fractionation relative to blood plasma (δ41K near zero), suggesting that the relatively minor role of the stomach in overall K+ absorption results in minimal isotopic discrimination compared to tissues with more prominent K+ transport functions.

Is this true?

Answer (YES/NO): YES